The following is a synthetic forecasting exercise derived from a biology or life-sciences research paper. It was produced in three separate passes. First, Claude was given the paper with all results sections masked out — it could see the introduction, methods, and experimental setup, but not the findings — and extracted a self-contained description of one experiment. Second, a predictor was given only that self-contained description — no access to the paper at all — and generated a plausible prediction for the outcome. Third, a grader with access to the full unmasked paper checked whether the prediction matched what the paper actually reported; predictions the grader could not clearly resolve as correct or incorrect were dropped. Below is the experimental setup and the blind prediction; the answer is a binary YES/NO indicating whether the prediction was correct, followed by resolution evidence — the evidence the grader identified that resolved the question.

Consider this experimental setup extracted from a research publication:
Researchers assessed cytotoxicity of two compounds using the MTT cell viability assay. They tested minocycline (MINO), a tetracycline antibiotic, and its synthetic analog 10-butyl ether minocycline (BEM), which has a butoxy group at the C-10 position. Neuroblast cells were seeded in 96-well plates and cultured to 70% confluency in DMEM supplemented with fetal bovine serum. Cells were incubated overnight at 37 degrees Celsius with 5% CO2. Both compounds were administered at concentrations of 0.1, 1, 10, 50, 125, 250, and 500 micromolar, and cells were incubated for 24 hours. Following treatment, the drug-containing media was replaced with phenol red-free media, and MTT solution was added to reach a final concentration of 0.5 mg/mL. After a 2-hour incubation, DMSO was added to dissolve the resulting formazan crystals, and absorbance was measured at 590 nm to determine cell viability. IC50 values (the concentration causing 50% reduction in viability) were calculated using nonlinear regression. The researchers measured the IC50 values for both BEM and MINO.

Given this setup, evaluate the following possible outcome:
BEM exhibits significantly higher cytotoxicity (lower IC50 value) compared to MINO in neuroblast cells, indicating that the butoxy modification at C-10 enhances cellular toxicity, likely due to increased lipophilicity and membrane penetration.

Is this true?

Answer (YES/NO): NO